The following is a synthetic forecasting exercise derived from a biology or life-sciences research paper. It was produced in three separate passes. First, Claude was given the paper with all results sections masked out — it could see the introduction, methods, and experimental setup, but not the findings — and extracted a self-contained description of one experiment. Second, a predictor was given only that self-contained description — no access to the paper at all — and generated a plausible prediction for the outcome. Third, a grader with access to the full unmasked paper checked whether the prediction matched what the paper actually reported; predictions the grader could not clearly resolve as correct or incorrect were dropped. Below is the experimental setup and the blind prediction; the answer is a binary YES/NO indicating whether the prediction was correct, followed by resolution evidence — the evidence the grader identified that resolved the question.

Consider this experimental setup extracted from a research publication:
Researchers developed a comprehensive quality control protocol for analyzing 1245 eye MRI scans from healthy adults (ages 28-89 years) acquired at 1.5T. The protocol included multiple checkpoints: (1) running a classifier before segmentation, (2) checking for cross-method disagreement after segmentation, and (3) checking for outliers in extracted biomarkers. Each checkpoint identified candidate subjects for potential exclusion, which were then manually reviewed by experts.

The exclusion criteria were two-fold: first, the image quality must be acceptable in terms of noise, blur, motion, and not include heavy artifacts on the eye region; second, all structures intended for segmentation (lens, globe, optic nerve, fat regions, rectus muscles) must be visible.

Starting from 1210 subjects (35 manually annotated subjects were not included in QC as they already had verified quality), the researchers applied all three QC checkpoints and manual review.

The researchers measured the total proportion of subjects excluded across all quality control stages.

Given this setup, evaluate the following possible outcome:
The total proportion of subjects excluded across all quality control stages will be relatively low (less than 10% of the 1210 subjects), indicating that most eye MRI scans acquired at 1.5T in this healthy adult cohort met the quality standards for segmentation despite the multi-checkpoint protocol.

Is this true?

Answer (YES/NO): YES